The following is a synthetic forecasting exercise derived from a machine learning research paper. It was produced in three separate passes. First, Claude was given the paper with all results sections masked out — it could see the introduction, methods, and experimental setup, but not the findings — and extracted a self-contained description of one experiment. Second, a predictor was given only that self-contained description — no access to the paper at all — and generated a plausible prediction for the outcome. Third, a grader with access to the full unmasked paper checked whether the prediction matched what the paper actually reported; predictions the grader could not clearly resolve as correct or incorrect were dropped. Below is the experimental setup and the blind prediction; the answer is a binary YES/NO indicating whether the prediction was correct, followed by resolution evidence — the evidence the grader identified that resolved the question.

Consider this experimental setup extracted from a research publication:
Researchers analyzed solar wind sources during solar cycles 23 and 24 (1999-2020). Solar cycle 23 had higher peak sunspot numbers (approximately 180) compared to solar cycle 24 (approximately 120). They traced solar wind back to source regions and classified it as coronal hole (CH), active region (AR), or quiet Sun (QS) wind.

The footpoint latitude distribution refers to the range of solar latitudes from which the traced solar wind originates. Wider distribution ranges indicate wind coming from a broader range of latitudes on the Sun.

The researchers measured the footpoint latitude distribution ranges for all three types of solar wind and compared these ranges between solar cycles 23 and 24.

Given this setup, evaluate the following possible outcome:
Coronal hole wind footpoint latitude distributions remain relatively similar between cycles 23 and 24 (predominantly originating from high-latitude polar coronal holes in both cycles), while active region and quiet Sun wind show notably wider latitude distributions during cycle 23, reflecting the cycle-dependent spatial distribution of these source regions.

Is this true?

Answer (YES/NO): NO